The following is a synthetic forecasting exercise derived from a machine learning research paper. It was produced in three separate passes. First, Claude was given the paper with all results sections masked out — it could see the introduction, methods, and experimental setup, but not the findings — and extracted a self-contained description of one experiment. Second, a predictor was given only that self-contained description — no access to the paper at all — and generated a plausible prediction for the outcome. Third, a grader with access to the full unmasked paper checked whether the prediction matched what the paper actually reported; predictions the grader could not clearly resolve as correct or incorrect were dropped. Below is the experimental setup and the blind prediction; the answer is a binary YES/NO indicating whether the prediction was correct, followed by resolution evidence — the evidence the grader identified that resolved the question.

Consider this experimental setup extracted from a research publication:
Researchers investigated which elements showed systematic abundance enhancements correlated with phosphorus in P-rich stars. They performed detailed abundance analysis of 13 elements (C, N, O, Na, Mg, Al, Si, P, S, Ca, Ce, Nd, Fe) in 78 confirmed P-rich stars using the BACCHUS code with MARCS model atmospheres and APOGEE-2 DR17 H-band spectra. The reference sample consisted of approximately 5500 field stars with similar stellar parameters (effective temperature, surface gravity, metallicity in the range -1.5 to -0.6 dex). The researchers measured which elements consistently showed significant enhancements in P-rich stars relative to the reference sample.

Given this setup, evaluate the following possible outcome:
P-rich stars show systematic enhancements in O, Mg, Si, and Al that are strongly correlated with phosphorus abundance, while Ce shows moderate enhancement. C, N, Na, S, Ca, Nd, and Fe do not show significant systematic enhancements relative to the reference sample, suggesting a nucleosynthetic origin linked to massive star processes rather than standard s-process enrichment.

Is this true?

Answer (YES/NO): NO